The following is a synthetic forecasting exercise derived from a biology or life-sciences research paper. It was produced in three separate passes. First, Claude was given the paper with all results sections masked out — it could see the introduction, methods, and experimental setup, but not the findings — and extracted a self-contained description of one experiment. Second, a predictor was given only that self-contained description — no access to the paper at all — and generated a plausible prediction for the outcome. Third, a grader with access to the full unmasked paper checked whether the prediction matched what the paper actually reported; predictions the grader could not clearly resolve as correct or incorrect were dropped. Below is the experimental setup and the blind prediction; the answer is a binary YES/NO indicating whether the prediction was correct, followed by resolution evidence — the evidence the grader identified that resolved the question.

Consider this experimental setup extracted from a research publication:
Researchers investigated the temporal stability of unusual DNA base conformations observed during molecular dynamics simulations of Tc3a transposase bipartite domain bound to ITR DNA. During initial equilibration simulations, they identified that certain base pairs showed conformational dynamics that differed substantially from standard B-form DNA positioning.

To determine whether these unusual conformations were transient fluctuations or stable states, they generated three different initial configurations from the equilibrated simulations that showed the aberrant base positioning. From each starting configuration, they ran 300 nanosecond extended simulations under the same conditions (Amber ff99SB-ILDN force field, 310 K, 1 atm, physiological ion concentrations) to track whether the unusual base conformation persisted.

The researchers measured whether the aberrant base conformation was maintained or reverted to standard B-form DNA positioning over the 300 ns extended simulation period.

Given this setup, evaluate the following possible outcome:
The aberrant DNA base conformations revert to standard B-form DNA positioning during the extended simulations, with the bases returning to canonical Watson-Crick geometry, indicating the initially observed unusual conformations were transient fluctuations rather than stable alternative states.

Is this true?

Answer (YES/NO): NO